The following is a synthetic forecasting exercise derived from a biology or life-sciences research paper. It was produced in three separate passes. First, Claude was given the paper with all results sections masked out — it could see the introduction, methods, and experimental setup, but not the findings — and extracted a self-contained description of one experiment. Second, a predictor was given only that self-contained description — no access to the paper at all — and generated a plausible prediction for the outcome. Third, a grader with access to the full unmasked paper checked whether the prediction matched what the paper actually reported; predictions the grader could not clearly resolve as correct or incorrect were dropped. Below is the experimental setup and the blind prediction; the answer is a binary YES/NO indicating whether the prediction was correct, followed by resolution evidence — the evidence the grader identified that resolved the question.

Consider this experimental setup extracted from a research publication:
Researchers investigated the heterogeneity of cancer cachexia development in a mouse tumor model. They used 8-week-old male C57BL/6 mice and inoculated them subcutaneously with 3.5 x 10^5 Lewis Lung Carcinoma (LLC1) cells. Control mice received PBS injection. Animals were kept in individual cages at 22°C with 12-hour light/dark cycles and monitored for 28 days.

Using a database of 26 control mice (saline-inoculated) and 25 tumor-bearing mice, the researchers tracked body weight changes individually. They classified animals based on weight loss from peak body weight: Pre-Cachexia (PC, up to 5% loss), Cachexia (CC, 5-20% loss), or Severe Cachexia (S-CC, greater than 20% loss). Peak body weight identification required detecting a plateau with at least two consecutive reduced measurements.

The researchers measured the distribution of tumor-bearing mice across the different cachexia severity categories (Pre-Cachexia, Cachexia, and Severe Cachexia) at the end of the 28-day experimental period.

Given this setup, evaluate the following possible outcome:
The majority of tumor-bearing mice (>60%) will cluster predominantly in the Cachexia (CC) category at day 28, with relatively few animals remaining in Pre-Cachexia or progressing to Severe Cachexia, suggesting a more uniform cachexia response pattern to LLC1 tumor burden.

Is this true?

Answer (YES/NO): NO